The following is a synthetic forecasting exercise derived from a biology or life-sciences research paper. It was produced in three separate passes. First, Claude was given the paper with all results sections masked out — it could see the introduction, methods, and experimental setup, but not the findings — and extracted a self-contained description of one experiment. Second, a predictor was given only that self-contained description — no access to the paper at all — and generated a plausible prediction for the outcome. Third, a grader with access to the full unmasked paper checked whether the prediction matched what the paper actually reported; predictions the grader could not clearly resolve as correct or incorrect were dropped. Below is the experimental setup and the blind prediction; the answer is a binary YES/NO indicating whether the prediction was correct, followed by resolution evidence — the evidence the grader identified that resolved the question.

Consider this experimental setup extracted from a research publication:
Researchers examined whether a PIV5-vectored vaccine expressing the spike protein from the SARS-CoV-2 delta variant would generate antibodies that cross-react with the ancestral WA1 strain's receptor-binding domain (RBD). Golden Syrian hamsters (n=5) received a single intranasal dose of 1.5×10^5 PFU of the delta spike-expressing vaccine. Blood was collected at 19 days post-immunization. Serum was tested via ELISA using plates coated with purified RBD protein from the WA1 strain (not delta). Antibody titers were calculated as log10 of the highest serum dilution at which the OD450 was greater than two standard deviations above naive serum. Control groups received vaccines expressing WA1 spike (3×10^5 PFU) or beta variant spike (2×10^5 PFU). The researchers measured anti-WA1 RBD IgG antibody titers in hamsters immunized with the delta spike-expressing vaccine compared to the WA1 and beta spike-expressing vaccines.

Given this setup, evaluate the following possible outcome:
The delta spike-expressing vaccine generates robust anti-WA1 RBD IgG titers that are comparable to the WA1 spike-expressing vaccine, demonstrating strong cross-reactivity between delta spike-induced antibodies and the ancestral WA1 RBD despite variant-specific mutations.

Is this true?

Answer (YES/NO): NO